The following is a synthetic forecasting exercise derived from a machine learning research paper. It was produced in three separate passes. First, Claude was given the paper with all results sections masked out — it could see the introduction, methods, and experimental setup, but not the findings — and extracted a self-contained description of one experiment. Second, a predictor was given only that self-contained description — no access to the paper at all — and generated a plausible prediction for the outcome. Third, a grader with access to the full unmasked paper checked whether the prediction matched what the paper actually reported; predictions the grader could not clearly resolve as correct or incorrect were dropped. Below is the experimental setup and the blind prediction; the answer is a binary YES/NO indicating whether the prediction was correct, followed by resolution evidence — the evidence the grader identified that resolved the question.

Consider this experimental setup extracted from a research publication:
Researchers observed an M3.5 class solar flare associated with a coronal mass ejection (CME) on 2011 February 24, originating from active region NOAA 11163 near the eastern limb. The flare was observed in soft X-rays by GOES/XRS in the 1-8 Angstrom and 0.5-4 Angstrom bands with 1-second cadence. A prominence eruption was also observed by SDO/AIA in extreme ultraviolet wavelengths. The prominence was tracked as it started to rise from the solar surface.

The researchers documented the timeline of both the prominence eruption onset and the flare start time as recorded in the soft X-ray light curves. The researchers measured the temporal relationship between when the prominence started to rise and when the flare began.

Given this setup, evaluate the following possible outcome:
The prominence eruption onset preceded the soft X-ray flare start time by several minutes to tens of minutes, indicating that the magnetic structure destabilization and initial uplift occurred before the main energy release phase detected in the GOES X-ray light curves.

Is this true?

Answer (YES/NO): NO